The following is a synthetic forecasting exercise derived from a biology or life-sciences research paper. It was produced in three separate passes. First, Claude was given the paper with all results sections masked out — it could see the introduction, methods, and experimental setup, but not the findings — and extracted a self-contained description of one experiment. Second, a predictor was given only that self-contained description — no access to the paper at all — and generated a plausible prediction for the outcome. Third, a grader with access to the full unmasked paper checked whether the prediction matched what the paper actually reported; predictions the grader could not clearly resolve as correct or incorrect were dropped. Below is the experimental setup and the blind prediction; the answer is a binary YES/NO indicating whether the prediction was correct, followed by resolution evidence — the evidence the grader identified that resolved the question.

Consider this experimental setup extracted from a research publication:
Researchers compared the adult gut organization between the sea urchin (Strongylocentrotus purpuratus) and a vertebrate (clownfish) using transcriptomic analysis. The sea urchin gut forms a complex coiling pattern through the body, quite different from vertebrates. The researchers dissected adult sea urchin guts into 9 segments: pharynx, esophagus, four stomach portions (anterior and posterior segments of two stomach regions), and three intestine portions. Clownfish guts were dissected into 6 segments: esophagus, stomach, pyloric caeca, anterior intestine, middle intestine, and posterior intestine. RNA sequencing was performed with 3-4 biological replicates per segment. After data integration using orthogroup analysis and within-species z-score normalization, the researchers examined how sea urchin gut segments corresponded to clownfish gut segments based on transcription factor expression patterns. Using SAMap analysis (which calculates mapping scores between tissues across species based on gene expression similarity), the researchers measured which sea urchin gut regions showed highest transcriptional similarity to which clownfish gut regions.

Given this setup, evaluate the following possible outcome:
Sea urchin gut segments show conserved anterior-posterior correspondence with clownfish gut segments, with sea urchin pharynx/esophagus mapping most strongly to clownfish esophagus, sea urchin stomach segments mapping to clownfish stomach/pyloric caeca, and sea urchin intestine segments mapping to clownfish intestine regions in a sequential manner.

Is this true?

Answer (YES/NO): NO